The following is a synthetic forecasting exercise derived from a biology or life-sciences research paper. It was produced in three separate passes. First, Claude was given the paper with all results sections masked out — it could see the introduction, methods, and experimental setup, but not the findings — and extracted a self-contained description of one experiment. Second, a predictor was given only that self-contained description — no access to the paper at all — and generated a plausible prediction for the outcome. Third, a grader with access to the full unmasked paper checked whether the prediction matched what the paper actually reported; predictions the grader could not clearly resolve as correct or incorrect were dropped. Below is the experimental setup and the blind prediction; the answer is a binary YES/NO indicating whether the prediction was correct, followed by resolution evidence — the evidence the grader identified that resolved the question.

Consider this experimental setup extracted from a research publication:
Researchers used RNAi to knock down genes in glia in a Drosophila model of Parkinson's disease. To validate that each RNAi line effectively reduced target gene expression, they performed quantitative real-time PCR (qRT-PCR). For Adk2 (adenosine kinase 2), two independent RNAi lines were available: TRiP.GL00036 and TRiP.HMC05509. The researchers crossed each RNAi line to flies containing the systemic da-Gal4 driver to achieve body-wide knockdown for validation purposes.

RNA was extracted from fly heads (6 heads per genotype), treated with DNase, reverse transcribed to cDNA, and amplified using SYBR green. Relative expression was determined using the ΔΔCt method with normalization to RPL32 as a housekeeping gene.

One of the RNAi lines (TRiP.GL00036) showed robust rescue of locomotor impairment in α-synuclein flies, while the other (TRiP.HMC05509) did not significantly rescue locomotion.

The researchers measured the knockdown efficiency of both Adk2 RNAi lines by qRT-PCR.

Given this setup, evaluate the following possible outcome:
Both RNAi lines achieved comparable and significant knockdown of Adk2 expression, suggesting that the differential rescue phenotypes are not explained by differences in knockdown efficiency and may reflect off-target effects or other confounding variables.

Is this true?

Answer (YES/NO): NO